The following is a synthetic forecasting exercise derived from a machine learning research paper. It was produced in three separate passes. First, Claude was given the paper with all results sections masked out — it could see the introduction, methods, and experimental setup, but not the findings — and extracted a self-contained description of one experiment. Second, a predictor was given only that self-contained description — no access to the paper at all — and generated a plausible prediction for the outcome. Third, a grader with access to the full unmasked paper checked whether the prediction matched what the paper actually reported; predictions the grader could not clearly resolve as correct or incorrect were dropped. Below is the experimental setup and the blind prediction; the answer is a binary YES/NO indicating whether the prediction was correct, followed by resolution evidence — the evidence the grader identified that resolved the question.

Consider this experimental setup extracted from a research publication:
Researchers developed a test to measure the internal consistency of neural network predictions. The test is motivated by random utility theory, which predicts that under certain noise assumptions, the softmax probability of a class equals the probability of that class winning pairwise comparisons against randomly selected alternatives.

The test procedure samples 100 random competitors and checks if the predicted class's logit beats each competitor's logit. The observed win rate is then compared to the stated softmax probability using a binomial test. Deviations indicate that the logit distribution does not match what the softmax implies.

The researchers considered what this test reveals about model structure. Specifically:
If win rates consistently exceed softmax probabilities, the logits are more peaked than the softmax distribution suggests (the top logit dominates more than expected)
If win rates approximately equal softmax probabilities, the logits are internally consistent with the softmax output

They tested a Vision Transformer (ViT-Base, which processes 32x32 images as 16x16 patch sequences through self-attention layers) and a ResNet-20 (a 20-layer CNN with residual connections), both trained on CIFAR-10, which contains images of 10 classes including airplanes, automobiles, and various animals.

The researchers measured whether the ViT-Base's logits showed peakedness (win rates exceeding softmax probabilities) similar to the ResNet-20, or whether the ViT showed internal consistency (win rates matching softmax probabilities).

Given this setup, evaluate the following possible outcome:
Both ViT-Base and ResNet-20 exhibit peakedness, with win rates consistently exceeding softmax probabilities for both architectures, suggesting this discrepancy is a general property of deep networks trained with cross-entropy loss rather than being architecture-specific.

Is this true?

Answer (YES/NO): NO